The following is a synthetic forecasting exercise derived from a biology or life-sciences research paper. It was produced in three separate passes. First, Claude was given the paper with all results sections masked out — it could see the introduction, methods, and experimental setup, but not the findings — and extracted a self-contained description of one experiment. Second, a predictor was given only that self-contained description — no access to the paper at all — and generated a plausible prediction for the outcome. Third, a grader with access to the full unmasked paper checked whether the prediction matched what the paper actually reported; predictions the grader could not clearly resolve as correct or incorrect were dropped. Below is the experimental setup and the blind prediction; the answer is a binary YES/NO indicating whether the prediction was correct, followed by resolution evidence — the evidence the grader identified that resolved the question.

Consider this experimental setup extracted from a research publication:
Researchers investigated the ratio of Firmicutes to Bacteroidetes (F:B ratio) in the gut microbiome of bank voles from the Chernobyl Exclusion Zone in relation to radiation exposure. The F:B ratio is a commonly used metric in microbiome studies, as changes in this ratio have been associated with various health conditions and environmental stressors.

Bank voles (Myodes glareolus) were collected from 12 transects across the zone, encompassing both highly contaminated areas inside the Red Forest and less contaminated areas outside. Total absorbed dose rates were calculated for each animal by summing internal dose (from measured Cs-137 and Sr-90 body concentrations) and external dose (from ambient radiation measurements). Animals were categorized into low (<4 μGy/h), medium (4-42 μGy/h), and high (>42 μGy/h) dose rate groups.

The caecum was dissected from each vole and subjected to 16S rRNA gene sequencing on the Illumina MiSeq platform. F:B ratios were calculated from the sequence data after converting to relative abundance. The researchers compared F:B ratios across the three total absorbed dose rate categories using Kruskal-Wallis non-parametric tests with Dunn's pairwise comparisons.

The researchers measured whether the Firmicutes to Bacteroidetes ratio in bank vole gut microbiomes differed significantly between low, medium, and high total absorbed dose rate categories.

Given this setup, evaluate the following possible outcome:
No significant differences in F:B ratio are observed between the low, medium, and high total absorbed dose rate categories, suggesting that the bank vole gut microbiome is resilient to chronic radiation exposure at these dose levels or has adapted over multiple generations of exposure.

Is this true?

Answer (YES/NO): NO